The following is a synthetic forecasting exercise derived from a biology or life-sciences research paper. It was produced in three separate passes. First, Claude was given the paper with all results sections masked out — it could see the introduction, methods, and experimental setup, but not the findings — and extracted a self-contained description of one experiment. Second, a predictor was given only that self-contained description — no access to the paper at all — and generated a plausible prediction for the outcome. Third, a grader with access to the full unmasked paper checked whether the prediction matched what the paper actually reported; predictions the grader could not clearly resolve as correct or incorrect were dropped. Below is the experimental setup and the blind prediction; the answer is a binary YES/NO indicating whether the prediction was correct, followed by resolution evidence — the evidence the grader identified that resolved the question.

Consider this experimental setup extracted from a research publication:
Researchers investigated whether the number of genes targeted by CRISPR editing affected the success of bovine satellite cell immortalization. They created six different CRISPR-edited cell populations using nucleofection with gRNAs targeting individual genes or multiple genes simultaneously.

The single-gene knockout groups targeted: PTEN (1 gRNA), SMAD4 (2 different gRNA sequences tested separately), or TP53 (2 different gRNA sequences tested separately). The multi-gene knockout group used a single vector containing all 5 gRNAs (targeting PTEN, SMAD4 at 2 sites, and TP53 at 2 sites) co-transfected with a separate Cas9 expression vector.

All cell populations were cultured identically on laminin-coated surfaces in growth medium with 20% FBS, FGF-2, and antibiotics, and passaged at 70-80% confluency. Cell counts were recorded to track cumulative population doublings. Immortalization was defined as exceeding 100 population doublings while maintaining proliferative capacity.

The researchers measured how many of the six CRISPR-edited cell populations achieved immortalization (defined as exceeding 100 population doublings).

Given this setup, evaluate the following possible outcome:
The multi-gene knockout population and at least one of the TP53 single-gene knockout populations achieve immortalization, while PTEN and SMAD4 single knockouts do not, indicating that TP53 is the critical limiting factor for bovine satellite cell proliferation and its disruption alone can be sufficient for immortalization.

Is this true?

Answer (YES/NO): YES